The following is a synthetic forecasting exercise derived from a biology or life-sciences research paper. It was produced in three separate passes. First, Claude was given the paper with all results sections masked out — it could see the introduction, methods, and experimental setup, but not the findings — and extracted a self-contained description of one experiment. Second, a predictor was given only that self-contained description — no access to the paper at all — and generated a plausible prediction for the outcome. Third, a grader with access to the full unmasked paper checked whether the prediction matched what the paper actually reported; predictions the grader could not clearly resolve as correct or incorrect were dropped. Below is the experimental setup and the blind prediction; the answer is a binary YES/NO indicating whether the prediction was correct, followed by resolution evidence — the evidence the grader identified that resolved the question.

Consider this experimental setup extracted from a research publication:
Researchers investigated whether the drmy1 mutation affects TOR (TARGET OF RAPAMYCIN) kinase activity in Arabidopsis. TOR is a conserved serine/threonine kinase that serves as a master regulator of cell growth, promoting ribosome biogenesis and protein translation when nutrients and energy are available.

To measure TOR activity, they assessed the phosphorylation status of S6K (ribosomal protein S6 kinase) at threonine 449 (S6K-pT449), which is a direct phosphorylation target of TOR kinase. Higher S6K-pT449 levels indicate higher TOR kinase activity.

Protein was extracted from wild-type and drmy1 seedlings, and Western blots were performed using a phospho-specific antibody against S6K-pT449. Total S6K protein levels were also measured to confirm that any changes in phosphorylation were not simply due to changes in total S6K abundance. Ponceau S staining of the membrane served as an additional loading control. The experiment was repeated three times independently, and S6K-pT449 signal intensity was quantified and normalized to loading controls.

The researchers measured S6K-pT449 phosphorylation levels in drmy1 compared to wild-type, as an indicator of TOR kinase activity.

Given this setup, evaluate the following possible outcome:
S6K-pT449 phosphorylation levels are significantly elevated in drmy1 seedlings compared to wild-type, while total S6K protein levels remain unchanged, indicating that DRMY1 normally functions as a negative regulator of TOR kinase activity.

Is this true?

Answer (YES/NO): NO